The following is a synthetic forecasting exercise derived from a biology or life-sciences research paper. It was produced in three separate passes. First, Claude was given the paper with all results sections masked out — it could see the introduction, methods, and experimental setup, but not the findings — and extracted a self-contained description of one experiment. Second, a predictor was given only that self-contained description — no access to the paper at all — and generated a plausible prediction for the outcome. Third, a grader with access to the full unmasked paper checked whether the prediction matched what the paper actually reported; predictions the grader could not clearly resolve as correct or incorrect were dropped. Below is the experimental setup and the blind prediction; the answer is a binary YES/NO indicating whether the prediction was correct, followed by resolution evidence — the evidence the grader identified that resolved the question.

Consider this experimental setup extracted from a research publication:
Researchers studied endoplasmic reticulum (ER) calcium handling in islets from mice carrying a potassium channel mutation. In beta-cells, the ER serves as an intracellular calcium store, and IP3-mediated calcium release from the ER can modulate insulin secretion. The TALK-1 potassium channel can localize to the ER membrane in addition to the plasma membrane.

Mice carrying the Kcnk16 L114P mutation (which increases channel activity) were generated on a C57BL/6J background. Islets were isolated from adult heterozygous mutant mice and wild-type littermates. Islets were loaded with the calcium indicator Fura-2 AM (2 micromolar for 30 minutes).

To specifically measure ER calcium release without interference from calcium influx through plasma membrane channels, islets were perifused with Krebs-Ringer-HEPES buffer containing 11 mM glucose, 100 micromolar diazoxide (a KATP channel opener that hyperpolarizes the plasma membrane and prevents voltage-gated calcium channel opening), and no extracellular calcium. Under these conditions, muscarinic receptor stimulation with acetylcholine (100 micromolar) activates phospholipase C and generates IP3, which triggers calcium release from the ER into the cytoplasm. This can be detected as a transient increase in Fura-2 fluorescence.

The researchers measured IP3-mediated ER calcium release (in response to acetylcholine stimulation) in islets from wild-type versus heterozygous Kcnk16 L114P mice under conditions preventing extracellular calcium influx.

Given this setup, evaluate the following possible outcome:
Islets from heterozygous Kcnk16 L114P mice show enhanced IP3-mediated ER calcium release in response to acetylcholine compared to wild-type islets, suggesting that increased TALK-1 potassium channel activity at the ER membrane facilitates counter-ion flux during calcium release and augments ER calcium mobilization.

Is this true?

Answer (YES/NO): YES